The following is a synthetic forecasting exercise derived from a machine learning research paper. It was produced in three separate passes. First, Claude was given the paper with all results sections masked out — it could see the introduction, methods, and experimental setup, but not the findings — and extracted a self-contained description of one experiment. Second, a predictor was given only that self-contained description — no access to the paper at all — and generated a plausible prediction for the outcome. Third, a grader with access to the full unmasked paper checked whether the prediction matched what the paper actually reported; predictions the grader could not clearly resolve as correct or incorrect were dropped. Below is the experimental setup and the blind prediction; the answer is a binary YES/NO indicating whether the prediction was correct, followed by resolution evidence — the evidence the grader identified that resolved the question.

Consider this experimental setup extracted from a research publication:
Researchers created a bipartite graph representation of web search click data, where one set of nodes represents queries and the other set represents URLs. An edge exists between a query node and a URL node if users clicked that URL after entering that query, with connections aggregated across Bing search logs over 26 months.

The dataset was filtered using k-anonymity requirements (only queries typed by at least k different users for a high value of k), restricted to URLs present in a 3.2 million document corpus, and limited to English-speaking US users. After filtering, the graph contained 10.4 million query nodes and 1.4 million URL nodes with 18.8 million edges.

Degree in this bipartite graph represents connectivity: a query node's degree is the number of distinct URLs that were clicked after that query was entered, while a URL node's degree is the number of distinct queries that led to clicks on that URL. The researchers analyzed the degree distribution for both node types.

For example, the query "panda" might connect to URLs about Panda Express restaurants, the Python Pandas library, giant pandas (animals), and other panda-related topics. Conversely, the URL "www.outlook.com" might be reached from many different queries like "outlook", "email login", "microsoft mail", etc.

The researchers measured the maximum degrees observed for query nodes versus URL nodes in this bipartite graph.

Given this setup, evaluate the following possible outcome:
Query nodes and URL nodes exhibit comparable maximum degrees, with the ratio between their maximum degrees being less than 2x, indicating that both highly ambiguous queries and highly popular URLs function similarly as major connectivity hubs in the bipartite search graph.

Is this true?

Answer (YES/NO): NO